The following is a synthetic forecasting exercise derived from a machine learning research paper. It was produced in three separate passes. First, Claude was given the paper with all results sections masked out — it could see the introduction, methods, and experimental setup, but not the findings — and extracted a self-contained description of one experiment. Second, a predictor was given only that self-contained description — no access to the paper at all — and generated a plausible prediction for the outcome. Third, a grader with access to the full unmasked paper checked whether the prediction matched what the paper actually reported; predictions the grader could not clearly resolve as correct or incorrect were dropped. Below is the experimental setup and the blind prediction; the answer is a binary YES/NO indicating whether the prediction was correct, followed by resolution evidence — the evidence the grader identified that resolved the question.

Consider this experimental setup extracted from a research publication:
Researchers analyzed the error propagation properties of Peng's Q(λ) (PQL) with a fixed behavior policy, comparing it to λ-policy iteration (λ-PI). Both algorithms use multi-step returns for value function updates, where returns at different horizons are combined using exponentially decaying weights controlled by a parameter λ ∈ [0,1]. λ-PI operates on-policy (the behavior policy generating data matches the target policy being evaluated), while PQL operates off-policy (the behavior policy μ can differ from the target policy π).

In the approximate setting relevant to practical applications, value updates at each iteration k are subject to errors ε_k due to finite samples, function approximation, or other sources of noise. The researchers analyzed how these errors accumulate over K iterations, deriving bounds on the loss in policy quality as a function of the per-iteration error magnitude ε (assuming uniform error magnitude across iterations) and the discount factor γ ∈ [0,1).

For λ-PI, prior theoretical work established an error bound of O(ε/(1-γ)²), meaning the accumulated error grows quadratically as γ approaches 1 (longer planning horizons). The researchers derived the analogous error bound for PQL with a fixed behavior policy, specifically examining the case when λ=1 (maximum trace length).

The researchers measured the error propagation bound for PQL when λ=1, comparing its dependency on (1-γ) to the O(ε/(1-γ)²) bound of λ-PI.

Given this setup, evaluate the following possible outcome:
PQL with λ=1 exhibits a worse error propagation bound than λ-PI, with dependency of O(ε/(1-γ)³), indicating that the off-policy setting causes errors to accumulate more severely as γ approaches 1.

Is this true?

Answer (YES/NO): NO